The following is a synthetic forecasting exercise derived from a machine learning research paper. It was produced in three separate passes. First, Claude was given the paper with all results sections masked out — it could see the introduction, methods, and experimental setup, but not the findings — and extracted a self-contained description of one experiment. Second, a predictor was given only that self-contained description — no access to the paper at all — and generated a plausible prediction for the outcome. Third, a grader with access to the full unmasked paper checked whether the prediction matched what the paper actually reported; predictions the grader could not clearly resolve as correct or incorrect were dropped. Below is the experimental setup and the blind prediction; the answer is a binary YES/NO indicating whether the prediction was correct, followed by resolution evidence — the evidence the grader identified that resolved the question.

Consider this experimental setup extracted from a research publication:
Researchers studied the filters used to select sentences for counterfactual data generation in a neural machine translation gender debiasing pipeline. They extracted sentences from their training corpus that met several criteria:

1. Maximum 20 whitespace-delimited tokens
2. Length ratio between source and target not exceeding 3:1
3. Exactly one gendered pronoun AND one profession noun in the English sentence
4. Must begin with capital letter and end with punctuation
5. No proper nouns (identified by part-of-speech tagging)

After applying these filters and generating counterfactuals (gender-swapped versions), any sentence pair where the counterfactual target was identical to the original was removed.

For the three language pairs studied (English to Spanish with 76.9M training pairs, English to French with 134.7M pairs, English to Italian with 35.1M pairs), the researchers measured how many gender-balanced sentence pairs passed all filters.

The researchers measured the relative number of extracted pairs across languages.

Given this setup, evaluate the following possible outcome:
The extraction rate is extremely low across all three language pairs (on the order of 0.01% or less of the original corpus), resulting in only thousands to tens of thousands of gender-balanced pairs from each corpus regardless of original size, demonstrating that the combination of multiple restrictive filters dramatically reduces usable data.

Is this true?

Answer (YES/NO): NO